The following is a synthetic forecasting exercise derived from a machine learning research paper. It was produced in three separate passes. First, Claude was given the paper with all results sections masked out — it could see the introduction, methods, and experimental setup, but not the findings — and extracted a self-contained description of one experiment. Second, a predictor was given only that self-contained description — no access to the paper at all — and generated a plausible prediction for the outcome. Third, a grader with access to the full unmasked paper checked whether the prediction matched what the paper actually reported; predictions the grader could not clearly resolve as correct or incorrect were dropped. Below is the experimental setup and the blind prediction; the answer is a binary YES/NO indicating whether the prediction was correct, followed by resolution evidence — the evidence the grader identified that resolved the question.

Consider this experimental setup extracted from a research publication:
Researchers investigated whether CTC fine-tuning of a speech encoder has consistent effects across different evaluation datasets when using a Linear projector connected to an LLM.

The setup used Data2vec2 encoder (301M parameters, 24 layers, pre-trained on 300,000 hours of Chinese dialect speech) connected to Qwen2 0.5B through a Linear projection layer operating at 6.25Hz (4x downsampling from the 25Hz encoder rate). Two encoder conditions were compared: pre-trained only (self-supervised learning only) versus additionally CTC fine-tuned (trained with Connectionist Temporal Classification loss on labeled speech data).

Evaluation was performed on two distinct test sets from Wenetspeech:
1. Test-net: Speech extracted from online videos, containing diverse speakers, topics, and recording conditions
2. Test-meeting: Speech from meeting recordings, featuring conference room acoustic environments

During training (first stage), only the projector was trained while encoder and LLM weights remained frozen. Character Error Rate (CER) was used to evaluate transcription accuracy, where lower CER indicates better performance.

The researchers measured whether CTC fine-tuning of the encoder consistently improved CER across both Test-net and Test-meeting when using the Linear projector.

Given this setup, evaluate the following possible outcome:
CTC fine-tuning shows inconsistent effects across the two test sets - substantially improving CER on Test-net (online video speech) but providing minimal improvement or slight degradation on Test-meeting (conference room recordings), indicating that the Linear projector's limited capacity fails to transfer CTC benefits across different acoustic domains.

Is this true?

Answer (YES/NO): NO